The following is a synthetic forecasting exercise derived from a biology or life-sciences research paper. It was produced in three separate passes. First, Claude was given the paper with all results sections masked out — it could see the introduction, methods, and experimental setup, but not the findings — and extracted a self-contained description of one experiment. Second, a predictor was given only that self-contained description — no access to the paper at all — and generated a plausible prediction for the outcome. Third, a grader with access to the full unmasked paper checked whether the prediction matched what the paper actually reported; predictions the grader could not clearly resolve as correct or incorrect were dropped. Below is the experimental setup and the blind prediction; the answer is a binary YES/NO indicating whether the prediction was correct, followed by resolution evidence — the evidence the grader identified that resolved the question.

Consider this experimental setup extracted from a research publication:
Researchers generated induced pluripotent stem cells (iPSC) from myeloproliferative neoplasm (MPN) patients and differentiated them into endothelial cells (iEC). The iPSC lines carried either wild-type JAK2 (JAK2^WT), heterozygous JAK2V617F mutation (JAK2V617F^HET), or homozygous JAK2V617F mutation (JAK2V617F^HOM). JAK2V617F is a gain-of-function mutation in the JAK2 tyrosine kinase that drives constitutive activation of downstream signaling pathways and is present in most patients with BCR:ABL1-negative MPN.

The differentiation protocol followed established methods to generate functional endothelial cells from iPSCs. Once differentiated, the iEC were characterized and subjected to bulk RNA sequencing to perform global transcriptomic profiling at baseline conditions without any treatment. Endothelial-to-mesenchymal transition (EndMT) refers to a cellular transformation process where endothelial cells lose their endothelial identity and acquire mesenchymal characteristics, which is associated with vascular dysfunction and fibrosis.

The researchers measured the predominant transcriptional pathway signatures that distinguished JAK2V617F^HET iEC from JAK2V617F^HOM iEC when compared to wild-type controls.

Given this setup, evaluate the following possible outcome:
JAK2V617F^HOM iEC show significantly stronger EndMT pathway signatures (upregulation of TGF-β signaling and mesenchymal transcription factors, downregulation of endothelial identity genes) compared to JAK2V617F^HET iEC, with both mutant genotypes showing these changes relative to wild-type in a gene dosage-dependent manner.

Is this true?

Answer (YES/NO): NO